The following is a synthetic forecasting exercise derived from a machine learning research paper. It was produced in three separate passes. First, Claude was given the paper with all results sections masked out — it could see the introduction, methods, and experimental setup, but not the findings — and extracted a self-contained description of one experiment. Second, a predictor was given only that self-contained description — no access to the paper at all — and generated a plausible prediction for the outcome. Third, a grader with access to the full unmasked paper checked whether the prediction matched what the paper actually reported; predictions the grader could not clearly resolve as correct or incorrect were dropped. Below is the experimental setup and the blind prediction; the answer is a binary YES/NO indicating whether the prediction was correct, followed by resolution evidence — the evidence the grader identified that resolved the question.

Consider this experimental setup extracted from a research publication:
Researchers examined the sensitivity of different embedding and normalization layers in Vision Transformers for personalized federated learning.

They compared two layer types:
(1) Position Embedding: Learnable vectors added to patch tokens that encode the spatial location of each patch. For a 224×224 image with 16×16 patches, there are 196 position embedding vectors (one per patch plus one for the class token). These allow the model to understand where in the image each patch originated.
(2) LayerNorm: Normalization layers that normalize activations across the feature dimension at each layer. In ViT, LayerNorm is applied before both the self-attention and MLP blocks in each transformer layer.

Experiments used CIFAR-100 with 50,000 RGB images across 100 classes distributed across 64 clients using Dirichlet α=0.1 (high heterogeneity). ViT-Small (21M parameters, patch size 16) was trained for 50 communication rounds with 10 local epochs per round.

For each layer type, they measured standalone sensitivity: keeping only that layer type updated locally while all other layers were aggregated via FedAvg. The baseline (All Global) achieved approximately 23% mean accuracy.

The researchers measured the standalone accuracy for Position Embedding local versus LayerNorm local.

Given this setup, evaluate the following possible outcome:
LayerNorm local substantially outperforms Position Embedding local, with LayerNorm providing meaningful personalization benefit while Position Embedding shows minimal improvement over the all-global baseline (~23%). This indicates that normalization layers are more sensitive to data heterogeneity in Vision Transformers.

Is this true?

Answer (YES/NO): NO